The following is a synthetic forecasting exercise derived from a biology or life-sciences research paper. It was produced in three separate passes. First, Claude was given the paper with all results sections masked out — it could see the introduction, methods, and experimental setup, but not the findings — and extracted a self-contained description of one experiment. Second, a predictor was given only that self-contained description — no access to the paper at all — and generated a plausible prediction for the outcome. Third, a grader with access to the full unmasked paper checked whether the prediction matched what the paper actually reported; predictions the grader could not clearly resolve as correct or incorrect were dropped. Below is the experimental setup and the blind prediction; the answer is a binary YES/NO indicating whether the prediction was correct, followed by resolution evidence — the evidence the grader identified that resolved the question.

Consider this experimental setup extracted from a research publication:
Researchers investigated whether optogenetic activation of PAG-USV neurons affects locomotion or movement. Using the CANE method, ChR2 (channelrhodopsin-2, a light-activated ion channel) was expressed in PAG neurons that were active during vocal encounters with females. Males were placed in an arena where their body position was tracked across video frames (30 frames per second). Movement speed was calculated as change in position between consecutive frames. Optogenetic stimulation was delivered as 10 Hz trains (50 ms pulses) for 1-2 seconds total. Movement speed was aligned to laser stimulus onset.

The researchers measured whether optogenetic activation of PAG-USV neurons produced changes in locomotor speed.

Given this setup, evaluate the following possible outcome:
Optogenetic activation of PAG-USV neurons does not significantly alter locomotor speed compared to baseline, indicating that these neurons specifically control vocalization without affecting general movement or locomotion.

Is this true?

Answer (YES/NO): YES